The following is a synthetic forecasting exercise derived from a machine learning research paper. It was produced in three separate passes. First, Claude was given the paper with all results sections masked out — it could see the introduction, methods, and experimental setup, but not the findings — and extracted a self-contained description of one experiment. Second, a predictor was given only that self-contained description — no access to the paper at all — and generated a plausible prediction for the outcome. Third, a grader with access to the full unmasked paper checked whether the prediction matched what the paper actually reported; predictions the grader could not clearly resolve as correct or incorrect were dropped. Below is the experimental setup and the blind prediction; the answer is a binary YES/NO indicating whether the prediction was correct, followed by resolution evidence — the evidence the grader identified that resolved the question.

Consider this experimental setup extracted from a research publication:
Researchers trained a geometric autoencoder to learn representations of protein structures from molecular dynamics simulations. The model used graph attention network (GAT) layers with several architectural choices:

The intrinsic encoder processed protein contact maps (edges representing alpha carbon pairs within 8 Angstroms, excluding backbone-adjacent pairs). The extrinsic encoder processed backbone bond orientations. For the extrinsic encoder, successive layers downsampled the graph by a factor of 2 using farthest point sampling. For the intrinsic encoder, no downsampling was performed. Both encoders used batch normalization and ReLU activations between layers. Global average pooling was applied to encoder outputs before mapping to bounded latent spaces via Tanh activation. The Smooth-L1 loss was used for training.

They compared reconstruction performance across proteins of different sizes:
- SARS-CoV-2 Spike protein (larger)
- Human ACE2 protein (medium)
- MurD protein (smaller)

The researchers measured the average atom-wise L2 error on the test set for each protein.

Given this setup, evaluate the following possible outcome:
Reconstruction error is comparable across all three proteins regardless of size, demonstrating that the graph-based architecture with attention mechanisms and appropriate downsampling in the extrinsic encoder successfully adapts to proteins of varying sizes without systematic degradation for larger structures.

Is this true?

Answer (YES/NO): NO